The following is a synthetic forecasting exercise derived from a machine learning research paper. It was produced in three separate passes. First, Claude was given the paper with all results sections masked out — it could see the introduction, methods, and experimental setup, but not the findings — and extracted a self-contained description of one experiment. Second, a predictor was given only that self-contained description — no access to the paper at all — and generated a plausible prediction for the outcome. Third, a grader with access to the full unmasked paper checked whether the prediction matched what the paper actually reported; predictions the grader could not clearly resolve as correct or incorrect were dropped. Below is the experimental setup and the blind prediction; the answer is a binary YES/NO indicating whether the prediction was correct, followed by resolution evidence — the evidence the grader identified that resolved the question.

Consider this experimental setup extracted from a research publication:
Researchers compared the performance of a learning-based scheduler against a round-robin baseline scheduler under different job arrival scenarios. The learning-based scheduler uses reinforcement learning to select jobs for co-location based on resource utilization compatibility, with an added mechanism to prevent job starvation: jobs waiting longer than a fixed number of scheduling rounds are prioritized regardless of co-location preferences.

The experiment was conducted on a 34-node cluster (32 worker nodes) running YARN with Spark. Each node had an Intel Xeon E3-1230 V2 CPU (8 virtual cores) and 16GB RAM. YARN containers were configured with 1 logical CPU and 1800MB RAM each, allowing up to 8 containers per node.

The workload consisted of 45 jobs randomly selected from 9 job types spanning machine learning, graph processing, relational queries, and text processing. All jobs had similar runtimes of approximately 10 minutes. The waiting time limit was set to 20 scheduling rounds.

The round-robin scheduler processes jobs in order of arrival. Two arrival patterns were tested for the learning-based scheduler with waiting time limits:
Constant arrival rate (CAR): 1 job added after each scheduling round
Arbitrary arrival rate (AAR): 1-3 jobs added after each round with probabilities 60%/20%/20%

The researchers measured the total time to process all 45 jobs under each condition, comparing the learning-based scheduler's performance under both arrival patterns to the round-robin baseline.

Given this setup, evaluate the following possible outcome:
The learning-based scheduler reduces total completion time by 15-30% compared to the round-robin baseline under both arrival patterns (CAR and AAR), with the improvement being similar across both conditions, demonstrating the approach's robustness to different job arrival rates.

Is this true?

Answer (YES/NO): NO